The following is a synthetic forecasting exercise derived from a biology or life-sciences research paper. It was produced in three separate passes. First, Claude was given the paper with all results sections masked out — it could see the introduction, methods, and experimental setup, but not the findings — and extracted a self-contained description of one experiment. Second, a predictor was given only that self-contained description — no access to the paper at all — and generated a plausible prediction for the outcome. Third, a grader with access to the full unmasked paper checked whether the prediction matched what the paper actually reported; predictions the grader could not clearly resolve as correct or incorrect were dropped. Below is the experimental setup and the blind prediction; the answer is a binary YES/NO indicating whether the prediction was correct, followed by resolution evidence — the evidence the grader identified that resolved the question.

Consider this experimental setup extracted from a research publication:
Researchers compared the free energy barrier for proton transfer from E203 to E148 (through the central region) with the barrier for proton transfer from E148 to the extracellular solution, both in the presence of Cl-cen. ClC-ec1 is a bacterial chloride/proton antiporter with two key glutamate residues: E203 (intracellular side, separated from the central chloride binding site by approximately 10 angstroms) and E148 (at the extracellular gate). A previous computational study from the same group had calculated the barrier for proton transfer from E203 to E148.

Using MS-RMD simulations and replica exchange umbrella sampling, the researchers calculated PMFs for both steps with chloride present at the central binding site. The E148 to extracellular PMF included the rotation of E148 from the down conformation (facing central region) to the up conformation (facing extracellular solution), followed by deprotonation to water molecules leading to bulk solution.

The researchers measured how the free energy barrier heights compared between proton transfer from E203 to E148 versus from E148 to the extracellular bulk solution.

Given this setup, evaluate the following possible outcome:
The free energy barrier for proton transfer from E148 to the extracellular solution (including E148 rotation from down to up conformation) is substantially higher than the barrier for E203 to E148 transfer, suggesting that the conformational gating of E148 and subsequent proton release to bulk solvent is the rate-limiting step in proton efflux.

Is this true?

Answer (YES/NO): YES